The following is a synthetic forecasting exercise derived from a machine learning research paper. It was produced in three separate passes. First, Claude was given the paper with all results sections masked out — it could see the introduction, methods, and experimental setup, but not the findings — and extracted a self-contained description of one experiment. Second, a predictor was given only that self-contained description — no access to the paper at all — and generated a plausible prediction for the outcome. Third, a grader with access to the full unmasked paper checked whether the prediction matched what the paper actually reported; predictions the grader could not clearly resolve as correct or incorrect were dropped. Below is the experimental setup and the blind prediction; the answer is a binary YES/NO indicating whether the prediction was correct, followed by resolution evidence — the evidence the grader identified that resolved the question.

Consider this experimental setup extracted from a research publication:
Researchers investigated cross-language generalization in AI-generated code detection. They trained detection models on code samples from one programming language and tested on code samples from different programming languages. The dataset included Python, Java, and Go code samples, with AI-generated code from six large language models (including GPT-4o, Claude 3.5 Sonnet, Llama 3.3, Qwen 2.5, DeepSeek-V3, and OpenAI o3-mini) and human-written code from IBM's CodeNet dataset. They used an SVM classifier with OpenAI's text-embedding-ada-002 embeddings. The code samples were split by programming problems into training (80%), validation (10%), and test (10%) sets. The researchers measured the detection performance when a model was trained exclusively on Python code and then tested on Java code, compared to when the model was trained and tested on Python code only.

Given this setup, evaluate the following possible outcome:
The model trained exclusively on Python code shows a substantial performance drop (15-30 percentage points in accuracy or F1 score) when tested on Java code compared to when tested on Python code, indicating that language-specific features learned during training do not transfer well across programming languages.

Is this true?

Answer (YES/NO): NO